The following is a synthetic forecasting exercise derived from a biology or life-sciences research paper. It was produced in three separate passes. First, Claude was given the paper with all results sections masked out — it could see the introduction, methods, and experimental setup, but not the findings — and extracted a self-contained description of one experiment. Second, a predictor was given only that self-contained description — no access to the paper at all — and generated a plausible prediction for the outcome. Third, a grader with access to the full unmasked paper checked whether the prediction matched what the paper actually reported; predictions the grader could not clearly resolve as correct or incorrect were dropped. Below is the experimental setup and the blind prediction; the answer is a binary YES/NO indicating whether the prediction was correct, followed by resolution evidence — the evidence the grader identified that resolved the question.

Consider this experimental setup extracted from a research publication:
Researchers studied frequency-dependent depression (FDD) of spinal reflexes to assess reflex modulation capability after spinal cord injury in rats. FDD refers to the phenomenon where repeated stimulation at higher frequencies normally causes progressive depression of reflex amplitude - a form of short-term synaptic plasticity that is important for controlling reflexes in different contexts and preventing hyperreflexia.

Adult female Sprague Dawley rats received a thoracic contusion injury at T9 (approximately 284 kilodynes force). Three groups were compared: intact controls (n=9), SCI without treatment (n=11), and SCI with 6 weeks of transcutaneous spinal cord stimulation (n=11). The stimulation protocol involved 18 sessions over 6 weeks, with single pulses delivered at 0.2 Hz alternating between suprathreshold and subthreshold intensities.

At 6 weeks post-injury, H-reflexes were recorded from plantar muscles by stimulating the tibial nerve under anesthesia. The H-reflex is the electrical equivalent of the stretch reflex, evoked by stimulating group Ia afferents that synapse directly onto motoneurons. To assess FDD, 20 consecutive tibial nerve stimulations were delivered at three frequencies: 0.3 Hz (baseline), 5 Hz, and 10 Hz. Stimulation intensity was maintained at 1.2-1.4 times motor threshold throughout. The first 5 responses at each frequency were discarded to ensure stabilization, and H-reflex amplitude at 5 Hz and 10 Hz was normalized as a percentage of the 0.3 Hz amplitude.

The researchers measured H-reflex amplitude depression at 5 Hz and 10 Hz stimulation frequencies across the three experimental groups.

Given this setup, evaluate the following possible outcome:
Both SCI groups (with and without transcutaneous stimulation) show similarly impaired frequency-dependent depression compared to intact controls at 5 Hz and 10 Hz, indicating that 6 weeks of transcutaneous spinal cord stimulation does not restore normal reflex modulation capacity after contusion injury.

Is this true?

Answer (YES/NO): NO